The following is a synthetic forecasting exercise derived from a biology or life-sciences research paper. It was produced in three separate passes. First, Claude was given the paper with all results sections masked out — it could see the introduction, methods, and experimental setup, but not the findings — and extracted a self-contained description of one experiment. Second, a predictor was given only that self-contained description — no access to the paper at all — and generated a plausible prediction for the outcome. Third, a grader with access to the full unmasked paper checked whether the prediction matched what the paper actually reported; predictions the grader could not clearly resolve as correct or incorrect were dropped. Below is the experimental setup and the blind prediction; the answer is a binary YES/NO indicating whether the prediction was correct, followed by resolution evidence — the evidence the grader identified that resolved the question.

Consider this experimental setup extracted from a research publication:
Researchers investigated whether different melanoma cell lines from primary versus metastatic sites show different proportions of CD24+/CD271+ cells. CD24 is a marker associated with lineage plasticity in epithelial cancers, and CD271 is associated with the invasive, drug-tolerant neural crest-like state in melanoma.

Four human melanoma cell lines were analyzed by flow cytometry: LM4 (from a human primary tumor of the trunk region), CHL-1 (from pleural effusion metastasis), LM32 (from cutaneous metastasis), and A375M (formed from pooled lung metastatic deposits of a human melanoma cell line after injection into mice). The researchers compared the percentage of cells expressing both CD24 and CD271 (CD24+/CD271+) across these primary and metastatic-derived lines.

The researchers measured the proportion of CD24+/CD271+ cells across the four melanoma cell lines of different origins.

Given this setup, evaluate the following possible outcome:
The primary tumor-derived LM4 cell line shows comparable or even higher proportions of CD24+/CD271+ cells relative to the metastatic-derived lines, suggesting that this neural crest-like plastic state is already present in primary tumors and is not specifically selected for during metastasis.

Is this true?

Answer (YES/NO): NO